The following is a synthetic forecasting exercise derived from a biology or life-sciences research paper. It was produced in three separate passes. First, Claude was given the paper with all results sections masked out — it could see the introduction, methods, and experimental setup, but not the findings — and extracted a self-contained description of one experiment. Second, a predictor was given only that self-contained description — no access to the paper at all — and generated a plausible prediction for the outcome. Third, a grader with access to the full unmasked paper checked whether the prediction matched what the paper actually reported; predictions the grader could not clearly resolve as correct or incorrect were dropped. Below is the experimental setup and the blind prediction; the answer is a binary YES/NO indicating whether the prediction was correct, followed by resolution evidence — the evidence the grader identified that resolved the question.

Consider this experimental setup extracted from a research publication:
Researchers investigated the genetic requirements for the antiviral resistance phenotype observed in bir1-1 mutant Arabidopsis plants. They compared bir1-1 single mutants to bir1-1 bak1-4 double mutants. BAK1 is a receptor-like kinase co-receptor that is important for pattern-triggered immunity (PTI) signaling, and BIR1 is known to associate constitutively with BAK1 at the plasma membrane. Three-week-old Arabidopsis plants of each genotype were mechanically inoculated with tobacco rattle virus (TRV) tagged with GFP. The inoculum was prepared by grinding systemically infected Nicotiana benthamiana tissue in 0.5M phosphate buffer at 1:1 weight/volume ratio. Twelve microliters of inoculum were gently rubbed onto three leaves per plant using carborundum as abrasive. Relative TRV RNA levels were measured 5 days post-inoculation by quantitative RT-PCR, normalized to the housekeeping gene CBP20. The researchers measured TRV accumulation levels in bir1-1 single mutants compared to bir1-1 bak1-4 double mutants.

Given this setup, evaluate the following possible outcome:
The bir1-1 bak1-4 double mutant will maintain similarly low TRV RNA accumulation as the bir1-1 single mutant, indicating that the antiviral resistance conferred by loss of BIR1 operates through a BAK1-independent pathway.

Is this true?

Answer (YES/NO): YES